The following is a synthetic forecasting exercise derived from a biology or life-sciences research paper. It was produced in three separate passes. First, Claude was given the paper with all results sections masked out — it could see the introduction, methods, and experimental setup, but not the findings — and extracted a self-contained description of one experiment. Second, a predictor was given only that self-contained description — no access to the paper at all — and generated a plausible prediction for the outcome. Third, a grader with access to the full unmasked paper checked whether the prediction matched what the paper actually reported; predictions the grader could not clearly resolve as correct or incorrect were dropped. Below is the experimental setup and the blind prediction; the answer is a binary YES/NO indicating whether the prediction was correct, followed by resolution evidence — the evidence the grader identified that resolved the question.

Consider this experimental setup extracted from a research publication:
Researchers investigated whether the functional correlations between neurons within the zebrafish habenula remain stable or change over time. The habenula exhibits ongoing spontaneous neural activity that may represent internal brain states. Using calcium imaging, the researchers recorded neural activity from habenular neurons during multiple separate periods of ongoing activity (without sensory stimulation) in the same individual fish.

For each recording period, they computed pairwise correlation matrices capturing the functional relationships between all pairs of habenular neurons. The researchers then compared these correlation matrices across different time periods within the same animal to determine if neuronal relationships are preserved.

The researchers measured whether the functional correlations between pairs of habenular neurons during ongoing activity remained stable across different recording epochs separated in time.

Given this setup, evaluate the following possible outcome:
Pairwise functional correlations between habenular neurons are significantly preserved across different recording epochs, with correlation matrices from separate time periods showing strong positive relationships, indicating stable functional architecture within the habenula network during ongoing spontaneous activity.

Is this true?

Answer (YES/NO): YES